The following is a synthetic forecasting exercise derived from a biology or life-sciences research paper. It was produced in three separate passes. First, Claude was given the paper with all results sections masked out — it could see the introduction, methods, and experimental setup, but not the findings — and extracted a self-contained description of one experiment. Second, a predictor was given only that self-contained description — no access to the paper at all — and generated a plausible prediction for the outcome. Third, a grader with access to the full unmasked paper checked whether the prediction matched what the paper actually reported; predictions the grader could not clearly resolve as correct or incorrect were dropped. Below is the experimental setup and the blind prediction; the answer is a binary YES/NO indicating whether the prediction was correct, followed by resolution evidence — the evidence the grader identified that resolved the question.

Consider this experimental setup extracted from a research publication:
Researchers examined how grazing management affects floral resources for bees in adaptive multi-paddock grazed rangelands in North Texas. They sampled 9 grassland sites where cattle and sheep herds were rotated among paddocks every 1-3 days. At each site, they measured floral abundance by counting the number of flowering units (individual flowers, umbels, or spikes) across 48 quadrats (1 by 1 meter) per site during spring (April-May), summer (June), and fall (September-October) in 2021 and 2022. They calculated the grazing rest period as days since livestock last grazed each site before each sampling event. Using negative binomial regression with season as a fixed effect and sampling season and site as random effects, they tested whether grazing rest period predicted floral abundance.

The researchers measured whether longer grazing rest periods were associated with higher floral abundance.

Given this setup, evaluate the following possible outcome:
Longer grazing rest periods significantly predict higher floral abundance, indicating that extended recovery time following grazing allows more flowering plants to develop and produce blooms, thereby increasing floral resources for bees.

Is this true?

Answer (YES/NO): YES